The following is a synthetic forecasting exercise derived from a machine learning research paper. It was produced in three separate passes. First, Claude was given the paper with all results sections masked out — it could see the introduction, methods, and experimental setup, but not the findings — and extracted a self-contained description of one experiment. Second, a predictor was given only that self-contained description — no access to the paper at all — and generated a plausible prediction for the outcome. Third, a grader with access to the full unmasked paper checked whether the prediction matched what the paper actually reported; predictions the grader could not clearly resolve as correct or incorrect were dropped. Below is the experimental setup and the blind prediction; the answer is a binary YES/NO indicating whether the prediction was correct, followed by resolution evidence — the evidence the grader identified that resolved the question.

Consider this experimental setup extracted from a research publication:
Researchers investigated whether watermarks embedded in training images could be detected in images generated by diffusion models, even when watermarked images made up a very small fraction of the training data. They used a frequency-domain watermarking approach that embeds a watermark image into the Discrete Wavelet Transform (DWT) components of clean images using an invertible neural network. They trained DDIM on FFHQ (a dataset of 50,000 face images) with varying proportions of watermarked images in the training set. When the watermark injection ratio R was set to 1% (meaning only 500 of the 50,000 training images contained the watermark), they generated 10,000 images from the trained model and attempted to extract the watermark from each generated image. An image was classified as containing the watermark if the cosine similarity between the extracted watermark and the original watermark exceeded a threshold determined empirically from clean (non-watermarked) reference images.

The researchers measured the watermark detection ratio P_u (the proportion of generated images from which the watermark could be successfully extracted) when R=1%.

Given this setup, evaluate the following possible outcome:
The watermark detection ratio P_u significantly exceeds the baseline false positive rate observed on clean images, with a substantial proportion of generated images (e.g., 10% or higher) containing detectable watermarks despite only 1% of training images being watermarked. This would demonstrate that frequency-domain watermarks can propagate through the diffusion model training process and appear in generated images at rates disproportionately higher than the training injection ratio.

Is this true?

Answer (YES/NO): NO